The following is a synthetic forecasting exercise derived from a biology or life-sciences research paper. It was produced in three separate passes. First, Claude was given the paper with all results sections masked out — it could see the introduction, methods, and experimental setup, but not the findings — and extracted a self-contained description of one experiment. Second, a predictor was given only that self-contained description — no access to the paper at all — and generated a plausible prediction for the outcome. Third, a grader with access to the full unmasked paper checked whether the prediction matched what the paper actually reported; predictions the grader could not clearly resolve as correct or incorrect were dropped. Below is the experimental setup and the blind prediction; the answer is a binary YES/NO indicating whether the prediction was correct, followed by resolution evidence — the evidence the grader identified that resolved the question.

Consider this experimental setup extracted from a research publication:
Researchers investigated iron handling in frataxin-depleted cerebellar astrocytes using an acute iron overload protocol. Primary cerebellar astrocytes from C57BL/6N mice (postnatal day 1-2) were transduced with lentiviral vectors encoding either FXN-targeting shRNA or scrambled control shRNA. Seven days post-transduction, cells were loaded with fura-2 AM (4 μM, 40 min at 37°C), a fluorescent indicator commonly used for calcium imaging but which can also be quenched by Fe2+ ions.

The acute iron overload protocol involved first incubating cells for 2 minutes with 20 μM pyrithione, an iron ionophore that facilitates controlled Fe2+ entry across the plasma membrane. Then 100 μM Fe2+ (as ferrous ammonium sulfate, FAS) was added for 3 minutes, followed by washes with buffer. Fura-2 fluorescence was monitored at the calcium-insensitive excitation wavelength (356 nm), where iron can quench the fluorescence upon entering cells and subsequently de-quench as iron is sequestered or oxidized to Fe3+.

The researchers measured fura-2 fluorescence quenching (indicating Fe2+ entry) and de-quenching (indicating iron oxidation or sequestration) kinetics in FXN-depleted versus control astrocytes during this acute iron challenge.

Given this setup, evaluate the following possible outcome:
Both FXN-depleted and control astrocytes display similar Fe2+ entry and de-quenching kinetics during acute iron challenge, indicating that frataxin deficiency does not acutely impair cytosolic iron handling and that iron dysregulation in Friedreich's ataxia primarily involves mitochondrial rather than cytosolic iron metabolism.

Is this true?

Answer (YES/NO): NO